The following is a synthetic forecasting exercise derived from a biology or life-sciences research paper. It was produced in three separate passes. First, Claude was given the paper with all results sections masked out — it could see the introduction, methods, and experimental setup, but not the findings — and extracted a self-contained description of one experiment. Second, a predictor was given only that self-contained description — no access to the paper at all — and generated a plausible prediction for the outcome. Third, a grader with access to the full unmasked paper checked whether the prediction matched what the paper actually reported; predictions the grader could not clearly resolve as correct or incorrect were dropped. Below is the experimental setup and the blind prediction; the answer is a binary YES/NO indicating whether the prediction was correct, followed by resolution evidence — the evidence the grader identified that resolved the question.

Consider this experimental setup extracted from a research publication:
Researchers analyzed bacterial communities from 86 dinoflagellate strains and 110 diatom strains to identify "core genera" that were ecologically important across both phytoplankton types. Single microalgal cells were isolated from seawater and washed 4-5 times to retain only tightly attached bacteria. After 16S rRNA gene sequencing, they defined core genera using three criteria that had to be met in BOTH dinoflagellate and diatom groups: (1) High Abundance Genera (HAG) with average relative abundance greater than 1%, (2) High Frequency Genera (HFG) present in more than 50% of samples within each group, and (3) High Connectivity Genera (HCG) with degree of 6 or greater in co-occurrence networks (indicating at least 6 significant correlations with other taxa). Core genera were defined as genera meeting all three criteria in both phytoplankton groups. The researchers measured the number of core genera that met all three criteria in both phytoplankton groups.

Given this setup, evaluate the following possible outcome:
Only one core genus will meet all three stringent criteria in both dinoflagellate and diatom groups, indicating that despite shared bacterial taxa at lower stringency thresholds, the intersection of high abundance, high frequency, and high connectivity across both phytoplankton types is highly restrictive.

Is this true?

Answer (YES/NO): NO